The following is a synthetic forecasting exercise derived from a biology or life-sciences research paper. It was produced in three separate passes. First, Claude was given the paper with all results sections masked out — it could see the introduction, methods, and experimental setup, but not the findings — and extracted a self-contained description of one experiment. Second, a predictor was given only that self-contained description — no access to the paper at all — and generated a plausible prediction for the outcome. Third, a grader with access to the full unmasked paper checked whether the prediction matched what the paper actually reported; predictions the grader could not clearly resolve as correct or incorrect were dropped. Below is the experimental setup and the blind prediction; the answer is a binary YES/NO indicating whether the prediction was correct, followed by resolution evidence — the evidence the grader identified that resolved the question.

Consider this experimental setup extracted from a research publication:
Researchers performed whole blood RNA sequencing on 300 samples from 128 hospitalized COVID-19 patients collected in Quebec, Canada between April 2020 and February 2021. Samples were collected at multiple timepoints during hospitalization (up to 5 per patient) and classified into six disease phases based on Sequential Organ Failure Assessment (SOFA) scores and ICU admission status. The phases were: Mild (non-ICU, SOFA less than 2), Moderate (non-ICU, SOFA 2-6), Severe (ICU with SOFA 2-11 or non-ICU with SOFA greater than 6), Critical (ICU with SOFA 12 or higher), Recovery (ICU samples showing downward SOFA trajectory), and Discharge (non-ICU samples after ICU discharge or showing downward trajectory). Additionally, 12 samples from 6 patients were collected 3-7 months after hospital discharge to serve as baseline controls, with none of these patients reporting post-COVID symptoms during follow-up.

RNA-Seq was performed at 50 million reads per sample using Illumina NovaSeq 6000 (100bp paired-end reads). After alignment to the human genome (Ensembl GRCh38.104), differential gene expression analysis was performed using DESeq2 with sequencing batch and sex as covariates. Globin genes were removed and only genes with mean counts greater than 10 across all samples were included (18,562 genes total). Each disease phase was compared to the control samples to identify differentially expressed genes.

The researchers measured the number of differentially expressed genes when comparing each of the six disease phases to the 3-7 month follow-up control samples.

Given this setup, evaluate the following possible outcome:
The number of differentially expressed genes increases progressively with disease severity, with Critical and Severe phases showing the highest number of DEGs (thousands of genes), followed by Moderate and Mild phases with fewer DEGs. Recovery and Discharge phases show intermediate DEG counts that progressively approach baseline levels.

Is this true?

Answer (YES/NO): YES